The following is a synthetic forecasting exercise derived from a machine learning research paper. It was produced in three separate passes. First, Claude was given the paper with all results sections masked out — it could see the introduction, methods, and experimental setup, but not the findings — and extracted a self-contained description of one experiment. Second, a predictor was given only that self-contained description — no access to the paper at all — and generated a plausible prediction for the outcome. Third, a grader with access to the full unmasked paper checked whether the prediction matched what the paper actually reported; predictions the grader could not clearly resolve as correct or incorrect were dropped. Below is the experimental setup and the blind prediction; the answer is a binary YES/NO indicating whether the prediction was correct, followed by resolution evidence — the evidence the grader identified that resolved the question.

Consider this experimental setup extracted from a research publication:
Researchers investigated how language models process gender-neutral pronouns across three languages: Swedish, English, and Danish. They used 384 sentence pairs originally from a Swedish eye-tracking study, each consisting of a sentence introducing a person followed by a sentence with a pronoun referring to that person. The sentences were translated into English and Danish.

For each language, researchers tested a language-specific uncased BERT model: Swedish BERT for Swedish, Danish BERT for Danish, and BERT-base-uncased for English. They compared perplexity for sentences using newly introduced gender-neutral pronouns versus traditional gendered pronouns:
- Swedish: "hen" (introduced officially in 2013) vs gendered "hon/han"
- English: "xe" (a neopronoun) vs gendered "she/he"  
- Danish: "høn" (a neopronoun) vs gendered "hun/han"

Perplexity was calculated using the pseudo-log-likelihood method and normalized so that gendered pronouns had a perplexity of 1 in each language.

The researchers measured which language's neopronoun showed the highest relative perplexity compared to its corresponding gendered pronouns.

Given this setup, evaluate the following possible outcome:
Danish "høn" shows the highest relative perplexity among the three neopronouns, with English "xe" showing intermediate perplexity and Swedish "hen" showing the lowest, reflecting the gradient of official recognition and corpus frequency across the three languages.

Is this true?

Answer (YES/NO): YES